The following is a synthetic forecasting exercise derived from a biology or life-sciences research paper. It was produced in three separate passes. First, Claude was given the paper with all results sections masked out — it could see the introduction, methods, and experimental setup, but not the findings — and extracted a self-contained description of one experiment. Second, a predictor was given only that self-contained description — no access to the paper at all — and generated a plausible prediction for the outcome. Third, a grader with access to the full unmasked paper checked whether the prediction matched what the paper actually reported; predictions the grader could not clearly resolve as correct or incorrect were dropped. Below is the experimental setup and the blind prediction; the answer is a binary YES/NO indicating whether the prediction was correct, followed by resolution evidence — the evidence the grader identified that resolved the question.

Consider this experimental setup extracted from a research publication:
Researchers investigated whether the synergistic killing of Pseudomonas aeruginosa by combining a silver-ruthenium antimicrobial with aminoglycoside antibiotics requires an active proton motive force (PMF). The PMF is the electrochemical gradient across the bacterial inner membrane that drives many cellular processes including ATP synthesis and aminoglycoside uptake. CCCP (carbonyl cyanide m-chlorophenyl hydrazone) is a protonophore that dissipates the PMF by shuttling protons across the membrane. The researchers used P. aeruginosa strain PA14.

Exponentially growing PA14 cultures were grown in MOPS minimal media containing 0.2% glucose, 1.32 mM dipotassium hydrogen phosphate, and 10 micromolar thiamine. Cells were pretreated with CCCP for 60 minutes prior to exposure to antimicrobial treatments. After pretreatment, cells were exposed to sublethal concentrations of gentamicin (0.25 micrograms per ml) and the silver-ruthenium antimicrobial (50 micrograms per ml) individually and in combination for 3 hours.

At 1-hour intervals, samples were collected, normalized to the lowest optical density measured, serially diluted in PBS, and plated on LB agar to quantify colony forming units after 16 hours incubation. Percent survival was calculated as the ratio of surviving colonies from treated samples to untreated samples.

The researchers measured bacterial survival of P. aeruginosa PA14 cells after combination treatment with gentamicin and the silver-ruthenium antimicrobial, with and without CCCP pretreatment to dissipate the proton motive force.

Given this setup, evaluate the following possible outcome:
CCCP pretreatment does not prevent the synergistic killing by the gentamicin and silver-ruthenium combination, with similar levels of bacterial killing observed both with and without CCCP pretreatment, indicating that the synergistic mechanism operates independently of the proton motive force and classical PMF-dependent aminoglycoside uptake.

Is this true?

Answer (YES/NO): NO